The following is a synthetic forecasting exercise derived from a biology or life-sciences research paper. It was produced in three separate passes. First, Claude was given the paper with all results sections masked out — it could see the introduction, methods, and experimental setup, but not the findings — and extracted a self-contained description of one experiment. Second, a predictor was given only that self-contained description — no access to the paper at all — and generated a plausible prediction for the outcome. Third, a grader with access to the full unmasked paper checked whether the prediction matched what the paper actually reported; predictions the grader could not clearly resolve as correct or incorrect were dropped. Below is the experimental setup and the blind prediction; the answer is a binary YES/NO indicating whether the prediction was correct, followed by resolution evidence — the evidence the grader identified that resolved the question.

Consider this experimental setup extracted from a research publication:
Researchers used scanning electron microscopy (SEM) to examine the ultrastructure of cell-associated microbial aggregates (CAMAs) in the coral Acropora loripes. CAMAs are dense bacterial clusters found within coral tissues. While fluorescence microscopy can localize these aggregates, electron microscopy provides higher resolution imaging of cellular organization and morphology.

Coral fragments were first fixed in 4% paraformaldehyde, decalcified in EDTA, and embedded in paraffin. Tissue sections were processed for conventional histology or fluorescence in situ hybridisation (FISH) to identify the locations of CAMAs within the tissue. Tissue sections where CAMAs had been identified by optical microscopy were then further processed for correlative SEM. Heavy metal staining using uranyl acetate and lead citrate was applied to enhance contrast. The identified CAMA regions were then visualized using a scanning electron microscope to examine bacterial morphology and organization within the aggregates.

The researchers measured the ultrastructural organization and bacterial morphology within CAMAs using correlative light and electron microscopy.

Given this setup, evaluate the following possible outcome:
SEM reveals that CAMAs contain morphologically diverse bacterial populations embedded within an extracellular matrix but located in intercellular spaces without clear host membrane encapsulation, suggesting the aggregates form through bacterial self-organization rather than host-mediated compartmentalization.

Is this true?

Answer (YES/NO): NO